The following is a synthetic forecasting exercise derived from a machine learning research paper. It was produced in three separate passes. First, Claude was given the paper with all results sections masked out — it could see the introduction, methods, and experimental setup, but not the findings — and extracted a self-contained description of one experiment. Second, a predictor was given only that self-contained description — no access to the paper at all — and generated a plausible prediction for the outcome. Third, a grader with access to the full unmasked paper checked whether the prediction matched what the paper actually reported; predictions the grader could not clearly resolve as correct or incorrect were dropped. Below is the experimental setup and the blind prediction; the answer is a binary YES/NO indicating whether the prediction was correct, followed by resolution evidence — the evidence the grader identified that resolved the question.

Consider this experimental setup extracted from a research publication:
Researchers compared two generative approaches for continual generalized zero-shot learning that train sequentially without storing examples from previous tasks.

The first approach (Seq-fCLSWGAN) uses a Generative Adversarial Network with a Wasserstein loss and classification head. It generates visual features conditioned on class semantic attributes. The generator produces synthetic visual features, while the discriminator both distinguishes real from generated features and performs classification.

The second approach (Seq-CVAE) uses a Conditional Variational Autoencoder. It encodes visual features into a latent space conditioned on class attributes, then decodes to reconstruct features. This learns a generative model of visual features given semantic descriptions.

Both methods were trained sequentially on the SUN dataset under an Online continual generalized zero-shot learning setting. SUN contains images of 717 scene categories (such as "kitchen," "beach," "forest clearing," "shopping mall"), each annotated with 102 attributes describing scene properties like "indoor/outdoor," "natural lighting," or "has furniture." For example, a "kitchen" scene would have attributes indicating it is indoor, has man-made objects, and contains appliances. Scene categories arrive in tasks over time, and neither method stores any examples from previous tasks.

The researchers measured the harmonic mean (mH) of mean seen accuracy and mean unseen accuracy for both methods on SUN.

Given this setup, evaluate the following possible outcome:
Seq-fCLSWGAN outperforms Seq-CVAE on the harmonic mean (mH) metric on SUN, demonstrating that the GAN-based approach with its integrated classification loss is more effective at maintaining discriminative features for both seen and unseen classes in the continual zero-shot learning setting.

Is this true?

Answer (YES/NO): NO